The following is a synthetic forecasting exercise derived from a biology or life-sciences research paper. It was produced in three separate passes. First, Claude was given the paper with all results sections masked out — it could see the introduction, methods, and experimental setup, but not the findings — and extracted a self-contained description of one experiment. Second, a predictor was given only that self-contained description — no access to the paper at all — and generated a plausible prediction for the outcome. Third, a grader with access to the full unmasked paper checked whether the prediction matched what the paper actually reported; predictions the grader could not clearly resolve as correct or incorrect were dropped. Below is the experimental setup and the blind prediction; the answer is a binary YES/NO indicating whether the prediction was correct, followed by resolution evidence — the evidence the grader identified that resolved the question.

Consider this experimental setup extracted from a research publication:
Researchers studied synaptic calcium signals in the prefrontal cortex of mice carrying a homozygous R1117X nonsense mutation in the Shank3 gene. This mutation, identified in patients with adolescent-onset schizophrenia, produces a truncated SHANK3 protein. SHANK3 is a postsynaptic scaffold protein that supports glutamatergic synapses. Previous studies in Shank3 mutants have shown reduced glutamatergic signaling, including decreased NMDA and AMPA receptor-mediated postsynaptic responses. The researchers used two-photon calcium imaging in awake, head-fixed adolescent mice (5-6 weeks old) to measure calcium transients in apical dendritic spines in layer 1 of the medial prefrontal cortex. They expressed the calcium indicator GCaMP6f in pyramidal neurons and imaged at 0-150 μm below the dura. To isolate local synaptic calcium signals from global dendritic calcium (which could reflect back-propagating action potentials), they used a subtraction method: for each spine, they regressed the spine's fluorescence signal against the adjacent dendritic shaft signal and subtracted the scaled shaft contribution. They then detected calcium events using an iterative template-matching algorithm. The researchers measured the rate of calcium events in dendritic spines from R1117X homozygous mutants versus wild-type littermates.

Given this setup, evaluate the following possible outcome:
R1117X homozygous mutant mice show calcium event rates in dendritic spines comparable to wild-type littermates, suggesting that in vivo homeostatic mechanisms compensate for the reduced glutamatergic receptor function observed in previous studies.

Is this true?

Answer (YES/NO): NO